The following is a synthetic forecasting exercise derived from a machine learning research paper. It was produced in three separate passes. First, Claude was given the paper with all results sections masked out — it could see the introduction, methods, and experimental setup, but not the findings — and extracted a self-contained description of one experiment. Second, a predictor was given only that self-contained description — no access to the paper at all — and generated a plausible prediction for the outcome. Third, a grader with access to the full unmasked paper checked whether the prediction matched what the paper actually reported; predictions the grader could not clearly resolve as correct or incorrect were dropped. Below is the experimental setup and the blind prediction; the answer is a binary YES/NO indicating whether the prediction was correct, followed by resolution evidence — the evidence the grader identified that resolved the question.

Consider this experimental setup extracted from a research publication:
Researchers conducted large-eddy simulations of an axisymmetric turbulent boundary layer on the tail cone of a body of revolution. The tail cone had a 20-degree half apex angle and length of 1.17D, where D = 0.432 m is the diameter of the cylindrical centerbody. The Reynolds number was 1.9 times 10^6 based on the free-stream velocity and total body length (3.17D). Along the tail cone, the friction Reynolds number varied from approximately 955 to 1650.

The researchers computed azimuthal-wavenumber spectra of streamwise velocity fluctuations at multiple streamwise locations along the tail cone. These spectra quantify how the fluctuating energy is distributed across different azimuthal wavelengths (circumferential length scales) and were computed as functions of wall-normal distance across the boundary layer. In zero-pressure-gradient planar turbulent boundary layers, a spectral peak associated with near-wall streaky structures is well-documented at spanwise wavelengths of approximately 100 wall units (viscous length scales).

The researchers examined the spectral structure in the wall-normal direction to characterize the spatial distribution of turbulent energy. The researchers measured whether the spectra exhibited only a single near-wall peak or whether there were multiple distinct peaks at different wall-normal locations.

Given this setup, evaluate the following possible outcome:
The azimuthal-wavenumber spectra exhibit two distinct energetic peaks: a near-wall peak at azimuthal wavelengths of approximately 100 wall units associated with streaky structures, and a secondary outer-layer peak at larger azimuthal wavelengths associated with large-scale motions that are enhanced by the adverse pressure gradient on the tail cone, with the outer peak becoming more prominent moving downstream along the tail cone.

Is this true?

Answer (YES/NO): YES